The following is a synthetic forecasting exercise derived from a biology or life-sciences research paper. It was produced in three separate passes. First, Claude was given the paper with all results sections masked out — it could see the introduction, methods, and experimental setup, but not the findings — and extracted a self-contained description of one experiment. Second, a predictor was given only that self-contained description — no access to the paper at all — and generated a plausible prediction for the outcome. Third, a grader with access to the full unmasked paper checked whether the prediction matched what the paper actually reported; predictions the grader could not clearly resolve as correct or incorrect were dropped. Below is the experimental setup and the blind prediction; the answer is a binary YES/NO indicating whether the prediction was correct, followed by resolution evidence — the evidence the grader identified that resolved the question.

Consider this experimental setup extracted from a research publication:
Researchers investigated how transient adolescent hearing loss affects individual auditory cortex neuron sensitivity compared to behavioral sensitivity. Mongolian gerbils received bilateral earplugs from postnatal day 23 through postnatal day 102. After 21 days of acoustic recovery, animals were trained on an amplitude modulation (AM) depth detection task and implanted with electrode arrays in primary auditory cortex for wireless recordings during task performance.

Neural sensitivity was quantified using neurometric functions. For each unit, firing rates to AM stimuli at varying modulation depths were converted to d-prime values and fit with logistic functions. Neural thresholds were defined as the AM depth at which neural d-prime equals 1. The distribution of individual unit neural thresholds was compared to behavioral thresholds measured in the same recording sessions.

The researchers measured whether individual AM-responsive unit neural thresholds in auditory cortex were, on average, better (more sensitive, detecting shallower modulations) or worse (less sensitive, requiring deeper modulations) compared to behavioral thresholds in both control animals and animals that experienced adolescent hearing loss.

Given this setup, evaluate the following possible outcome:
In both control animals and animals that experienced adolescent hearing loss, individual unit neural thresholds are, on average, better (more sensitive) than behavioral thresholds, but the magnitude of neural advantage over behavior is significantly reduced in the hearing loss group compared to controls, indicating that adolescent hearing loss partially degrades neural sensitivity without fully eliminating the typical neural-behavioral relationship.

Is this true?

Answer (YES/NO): NO